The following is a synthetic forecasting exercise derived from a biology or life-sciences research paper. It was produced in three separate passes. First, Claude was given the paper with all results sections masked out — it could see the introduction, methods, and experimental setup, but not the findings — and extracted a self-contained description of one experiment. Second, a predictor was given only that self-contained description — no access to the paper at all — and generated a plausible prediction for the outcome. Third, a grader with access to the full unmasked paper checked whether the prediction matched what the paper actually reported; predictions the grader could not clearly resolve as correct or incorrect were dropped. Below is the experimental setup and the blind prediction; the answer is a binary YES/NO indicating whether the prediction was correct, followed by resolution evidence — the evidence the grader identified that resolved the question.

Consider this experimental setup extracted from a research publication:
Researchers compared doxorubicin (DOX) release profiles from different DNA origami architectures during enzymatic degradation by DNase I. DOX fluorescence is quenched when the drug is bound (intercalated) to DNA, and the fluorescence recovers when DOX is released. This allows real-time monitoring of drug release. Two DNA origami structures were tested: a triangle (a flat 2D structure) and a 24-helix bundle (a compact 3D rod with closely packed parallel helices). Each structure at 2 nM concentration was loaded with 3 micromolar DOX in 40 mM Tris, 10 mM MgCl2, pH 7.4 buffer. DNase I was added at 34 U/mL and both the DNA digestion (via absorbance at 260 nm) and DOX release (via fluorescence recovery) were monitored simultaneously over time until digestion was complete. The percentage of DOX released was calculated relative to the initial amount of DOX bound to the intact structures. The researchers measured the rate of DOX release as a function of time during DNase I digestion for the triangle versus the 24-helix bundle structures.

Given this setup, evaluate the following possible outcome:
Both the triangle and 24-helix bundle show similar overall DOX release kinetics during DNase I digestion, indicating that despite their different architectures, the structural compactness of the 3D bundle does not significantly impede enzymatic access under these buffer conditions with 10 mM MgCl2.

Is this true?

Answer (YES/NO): NO